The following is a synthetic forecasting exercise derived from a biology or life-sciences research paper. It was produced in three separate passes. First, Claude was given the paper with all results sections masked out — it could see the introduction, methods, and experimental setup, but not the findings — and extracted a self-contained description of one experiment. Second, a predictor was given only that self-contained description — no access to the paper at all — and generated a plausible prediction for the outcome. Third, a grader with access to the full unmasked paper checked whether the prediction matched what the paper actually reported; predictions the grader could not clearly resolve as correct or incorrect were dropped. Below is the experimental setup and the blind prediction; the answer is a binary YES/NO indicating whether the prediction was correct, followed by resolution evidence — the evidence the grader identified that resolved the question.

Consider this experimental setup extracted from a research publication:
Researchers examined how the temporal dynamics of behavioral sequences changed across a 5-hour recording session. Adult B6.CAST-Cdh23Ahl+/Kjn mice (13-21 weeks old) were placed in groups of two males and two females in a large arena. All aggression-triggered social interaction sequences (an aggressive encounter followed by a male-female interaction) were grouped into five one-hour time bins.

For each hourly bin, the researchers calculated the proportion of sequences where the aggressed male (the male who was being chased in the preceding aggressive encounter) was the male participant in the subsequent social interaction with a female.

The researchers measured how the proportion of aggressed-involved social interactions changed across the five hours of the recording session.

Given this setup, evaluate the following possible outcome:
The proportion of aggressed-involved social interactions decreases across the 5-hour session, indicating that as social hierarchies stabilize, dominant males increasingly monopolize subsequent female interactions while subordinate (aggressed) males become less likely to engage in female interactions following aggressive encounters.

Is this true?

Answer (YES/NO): NO